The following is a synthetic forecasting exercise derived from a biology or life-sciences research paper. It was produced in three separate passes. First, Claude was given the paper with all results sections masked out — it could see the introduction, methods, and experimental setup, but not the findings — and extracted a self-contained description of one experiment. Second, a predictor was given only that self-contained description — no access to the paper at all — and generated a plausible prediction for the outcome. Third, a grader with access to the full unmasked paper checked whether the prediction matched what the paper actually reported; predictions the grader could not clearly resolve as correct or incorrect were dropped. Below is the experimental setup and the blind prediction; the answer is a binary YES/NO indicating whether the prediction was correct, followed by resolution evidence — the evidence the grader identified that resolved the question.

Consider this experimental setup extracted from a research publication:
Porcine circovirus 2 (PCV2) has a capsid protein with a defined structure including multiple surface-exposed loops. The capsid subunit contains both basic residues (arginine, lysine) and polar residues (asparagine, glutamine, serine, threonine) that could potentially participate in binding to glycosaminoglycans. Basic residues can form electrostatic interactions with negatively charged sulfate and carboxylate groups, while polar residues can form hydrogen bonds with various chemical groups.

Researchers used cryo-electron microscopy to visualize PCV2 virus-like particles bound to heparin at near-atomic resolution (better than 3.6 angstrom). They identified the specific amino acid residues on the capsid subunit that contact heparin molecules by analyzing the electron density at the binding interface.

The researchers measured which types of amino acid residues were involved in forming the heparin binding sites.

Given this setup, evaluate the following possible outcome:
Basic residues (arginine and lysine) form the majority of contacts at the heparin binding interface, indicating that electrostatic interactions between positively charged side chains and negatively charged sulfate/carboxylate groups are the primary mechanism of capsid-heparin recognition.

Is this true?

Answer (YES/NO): NO